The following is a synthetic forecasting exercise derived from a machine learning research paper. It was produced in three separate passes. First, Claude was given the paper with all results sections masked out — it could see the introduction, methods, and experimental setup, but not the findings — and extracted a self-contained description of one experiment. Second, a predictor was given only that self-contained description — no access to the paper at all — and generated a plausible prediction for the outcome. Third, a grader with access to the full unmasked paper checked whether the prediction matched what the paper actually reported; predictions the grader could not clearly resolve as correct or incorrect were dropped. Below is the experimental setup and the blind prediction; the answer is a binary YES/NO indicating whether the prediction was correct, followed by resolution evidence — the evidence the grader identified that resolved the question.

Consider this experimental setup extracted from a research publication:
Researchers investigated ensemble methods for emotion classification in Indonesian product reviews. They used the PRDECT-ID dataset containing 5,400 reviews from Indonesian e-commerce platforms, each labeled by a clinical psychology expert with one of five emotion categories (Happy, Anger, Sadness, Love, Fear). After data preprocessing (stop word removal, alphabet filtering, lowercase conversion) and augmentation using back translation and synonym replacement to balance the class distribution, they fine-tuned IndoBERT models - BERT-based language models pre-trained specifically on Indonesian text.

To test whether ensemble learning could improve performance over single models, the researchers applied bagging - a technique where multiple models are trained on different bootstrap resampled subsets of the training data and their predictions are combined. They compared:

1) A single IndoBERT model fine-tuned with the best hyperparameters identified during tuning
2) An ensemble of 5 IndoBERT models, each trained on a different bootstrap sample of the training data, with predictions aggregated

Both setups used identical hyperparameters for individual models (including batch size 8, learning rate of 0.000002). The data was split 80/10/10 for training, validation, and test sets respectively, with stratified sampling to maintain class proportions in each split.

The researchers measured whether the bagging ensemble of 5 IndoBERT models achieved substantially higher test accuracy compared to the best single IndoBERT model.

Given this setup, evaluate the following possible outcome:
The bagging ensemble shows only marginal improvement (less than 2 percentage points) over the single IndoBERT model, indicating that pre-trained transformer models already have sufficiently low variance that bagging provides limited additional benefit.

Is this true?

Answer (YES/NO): NO